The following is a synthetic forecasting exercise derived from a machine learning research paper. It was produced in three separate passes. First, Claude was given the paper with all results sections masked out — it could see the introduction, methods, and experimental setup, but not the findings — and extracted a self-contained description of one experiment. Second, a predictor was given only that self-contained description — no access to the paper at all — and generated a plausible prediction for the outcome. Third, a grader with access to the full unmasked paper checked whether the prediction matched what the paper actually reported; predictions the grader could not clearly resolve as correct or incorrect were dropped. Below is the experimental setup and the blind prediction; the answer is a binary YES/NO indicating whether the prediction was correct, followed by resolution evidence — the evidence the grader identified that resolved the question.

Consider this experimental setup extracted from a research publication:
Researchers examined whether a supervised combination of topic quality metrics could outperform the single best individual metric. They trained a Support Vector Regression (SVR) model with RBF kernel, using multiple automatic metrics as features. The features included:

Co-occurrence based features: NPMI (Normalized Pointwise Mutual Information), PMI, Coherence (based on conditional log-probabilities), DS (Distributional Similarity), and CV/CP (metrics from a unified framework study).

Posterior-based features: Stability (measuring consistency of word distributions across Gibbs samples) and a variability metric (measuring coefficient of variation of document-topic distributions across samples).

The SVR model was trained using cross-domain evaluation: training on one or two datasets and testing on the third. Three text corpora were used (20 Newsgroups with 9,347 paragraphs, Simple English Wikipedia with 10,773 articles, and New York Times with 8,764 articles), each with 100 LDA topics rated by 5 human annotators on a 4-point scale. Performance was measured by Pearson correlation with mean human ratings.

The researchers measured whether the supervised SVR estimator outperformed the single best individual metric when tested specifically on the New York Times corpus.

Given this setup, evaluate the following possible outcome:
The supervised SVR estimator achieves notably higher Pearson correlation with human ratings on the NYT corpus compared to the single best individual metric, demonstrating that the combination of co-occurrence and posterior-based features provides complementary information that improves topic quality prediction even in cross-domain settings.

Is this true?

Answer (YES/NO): NO